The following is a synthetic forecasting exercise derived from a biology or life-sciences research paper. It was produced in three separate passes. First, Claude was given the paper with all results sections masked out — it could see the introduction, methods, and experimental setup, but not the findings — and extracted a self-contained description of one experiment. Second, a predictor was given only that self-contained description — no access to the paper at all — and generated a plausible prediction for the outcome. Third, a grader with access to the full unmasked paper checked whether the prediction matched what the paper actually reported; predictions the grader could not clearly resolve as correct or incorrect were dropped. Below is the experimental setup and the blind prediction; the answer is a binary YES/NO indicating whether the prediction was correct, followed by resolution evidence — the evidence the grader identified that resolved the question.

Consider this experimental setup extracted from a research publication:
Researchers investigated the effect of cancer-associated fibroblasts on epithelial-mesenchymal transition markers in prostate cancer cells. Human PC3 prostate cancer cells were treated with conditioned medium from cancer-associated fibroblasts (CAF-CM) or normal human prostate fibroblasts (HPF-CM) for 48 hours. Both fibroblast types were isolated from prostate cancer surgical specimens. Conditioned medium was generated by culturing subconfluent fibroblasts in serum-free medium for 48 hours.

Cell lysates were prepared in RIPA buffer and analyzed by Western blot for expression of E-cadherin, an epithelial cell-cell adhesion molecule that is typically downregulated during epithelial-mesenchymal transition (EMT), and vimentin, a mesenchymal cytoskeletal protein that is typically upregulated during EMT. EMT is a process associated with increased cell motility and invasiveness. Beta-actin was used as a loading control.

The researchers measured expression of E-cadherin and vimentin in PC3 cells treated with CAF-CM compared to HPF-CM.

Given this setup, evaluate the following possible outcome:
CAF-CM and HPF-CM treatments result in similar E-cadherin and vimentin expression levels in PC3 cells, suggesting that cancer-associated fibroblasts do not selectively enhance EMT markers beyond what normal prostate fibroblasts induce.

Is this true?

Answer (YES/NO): NO